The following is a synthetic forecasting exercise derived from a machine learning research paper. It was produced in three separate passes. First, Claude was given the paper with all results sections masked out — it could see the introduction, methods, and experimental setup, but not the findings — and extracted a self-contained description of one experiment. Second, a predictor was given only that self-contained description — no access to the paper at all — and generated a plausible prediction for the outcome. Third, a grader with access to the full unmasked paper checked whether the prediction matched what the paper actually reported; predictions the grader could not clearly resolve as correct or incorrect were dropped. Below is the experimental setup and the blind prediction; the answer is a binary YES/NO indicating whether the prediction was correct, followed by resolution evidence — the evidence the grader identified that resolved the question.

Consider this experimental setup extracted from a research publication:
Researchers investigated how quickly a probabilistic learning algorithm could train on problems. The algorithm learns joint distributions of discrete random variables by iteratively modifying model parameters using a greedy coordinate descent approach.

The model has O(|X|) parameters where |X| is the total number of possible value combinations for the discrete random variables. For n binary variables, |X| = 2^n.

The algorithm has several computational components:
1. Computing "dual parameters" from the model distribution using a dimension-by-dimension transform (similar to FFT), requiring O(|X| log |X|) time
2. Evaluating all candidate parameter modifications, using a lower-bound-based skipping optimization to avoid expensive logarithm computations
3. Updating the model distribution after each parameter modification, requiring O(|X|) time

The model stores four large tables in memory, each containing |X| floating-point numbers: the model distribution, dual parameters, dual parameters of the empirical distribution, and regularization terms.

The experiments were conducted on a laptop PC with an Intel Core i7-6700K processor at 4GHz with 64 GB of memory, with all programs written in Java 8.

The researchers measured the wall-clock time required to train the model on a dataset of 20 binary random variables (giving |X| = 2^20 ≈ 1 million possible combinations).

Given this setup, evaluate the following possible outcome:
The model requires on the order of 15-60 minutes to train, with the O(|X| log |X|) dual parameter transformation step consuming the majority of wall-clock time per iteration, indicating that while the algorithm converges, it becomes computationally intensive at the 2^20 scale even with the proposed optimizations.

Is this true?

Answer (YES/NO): NO